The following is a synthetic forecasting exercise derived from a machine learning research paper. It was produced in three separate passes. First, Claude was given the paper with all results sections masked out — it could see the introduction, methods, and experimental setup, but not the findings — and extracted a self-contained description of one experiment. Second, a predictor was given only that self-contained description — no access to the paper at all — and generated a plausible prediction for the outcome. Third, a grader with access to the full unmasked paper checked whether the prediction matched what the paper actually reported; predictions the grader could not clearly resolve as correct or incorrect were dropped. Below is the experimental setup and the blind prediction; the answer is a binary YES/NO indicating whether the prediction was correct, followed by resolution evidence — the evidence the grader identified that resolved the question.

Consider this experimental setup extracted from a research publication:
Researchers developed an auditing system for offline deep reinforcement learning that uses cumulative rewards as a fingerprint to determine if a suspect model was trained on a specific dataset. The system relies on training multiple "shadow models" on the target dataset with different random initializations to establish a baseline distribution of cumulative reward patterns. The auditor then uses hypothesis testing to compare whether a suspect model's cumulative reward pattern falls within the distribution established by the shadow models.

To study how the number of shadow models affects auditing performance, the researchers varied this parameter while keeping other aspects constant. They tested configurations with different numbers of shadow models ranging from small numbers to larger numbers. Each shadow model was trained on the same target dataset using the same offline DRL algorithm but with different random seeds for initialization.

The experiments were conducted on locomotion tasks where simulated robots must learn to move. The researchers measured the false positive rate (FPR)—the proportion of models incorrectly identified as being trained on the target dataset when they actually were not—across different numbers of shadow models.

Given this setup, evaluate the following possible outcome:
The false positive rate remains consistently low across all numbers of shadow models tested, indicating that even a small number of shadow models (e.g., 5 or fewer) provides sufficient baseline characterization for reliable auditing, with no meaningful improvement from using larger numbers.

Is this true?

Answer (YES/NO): NO